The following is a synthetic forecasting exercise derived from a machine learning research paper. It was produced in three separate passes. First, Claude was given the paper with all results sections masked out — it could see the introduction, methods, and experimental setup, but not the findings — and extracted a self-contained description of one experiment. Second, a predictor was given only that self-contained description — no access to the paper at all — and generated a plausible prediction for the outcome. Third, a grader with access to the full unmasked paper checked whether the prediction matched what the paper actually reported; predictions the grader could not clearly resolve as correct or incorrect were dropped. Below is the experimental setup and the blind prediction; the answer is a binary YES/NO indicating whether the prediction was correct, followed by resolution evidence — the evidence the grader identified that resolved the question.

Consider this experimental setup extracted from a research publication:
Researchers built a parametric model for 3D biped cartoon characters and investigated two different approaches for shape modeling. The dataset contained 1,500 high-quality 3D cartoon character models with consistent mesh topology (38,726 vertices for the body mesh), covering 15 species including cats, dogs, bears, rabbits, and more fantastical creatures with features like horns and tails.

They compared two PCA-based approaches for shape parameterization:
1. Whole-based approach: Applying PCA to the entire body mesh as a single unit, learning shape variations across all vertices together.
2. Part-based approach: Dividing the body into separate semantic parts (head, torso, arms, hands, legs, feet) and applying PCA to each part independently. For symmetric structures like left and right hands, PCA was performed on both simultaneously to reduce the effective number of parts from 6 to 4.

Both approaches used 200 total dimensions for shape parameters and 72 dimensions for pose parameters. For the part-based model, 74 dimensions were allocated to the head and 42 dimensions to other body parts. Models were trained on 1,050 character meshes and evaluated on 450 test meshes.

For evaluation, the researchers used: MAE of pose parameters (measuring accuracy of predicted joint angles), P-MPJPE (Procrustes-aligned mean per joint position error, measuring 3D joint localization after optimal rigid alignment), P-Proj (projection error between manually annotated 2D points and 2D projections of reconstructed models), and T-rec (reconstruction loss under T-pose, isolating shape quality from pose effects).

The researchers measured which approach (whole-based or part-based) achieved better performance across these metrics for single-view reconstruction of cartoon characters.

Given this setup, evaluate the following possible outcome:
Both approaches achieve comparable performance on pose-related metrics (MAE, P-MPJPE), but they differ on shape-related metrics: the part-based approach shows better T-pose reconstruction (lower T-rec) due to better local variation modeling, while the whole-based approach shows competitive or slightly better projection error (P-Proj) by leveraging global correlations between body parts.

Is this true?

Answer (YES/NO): NO